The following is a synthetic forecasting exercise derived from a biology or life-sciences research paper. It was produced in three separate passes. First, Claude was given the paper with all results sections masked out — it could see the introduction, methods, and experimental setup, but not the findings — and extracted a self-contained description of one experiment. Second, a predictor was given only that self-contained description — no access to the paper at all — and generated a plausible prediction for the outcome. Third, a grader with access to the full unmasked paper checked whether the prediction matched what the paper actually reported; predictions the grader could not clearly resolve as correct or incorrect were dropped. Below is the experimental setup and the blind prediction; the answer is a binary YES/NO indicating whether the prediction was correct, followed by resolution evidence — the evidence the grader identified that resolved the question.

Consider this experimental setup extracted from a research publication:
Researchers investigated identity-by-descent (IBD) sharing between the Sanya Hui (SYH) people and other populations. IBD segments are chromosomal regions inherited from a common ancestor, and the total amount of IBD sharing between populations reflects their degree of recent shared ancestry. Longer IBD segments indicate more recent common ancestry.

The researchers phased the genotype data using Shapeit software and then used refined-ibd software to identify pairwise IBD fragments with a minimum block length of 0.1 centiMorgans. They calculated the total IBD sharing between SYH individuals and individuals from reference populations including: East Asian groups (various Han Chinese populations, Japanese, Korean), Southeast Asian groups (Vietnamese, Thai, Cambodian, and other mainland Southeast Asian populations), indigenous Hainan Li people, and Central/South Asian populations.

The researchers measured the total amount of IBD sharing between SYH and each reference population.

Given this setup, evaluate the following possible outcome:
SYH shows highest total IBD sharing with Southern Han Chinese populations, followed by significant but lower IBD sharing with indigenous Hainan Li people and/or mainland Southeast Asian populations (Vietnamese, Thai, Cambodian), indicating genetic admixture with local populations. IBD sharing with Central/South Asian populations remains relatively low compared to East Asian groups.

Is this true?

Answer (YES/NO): NO